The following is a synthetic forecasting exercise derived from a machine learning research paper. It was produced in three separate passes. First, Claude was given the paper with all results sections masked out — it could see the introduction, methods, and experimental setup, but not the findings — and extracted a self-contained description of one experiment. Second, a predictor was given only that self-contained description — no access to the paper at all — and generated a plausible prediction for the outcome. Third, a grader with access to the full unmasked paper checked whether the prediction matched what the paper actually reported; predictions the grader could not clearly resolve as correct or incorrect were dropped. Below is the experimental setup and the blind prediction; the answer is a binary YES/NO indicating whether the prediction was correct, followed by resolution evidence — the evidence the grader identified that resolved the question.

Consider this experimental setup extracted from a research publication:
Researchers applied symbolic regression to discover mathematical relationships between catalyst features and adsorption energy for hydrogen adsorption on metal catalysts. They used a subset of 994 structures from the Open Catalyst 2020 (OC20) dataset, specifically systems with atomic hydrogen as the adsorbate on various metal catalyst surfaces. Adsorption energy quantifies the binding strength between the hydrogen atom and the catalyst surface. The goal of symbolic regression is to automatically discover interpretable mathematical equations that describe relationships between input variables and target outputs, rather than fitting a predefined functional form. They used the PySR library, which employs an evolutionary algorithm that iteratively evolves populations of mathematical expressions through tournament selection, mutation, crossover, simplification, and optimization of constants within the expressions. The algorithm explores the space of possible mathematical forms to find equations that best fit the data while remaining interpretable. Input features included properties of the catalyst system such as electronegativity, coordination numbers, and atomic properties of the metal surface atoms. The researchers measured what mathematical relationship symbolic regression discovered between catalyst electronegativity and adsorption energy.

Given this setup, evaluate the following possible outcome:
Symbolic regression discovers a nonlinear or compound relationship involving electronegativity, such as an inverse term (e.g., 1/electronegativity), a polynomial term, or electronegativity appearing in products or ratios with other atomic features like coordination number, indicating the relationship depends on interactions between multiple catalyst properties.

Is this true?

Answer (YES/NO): NO